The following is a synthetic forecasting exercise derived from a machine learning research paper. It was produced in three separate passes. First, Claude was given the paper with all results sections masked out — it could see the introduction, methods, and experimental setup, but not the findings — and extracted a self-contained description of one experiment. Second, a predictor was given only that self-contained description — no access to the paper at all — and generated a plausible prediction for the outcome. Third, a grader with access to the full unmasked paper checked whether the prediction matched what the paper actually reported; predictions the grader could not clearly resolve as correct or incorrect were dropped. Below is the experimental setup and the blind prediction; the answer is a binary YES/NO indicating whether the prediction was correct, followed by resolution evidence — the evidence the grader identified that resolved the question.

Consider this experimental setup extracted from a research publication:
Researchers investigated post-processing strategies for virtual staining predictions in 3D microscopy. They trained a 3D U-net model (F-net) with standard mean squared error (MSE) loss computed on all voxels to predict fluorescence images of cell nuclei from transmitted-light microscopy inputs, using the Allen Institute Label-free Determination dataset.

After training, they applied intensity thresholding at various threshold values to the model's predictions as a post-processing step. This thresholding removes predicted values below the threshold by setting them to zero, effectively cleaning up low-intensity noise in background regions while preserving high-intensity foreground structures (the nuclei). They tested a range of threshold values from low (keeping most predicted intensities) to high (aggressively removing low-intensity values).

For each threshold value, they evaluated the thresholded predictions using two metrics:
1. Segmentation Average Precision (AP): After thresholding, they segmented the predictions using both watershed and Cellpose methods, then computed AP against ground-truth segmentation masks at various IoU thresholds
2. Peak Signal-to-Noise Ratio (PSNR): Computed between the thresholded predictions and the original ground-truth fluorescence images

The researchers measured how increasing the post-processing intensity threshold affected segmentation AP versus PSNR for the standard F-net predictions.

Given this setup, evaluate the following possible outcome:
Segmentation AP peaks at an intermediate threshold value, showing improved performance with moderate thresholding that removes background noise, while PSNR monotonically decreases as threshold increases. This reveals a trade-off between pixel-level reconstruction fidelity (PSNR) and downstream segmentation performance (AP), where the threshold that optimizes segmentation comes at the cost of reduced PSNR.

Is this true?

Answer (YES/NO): NO